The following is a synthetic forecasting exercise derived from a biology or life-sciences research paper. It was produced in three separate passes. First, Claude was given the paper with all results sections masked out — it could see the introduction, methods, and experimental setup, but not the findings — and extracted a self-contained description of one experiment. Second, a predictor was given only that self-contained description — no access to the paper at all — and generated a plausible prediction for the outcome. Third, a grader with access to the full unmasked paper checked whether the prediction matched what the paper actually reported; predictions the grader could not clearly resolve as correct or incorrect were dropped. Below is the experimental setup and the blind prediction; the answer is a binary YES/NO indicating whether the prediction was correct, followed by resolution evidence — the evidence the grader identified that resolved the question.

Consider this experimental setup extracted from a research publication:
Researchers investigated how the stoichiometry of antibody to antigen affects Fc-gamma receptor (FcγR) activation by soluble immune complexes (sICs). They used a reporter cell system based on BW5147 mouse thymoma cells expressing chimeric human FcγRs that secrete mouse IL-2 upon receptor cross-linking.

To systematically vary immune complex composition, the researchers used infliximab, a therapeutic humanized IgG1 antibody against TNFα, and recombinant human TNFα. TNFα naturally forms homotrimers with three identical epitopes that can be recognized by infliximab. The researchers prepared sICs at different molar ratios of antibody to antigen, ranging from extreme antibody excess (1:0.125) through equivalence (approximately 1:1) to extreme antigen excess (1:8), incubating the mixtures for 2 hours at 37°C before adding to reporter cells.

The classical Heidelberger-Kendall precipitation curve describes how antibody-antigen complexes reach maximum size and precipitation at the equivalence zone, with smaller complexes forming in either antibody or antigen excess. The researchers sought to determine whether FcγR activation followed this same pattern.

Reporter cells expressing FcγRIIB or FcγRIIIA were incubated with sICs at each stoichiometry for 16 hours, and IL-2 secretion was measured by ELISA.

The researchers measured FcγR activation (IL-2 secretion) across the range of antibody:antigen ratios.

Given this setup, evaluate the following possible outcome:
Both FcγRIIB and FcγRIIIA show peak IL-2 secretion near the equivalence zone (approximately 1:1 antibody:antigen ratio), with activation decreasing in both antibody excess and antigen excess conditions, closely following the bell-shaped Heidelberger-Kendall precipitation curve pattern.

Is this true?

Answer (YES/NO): NO